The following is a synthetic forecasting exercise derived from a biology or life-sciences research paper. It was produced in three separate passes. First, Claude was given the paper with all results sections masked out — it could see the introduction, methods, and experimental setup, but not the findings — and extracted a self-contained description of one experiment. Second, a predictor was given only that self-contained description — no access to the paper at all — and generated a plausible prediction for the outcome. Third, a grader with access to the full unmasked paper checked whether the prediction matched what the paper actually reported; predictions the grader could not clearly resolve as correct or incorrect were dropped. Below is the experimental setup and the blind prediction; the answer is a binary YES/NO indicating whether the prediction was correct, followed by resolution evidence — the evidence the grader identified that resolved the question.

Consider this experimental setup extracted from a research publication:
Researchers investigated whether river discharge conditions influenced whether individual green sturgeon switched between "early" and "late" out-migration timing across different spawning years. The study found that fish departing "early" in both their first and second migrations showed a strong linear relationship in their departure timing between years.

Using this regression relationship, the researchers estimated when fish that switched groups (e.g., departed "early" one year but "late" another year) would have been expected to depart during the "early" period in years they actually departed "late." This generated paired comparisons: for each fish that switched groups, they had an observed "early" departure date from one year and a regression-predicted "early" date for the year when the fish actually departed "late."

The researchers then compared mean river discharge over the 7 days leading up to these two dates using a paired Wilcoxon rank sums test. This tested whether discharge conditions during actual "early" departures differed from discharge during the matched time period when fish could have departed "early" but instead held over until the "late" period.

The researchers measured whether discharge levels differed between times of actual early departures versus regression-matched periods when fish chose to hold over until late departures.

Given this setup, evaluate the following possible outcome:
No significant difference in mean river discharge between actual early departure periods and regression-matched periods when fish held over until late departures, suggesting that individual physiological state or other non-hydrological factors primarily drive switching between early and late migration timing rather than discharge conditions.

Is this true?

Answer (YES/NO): NO